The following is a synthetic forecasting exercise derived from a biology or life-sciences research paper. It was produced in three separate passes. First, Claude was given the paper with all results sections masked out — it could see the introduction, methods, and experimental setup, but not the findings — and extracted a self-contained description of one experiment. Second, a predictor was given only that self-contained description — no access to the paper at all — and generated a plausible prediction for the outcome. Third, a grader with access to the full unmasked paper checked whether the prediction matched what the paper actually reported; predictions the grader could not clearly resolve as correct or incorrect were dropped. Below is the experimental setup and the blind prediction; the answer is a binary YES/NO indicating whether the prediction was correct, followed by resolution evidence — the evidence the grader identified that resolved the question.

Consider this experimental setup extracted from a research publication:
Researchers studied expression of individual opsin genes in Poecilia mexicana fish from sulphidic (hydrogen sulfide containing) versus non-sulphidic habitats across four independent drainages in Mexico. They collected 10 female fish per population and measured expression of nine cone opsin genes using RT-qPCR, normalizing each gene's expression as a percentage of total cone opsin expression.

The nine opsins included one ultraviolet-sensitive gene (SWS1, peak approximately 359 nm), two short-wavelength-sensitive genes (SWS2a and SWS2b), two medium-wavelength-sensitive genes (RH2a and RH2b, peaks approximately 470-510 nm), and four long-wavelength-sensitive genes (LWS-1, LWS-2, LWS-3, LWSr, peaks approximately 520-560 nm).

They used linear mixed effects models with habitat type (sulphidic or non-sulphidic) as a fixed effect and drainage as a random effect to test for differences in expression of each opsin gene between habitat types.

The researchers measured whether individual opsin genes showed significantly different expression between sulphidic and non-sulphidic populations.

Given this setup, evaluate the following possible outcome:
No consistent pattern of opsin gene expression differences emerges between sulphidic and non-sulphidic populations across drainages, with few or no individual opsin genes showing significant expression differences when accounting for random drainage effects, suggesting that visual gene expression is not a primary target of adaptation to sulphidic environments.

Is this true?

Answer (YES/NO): NO